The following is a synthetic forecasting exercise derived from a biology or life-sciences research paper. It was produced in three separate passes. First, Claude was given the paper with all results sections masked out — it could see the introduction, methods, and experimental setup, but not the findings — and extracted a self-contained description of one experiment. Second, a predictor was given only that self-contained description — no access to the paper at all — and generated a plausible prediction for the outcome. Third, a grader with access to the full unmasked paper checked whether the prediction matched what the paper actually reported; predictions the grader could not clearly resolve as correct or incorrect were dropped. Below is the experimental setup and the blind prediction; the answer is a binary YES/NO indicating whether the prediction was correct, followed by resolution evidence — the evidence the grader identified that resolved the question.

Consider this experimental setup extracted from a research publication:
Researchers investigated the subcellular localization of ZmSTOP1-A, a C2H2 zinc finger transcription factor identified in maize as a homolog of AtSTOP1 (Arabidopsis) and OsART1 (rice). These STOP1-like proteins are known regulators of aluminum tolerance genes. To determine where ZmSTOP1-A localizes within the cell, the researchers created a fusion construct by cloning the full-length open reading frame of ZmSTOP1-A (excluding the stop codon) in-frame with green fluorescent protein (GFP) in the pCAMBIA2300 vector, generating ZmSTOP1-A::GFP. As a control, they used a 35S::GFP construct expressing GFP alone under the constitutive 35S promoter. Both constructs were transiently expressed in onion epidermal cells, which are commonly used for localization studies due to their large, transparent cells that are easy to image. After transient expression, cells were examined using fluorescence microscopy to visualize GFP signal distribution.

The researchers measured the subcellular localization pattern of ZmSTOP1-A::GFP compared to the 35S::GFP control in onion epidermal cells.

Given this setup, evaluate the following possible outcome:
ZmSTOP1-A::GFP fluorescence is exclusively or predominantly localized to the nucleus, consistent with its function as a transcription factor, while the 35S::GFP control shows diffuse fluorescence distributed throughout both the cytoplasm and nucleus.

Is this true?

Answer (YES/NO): NO